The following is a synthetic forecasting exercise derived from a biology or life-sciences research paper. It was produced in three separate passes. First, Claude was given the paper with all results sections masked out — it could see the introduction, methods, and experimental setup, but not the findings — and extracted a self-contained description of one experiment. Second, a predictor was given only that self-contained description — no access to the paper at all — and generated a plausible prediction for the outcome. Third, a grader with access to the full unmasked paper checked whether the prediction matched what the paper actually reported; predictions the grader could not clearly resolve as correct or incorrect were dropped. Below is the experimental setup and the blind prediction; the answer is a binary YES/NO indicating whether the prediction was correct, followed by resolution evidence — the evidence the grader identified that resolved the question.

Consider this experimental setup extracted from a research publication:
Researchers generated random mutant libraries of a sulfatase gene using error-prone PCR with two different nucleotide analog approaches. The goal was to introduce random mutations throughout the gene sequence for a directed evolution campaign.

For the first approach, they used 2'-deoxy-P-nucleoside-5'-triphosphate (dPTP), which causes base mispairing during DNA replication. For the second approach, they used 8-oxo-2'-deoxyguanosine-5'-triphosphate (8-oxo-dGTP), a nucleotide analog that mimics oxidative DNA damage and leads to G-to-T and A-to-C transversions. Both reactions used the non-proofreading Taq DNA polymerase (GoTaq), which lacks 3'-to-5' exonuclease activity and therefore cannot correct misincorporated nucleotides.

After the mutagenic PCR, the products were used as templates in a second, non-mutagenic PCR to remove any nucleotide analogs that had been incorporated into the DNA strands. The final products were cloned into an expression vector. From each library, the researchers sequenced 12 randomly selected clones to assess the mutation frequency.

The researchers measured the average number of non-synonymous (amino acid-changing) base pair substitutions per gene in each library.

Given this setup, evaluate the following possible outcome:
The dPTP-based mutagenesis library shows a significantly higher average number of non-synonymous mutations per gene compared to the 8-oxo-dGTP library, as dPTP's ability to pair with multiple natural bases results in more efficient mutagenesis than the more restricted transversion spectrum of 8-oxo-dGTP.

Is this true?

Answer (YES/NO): NO